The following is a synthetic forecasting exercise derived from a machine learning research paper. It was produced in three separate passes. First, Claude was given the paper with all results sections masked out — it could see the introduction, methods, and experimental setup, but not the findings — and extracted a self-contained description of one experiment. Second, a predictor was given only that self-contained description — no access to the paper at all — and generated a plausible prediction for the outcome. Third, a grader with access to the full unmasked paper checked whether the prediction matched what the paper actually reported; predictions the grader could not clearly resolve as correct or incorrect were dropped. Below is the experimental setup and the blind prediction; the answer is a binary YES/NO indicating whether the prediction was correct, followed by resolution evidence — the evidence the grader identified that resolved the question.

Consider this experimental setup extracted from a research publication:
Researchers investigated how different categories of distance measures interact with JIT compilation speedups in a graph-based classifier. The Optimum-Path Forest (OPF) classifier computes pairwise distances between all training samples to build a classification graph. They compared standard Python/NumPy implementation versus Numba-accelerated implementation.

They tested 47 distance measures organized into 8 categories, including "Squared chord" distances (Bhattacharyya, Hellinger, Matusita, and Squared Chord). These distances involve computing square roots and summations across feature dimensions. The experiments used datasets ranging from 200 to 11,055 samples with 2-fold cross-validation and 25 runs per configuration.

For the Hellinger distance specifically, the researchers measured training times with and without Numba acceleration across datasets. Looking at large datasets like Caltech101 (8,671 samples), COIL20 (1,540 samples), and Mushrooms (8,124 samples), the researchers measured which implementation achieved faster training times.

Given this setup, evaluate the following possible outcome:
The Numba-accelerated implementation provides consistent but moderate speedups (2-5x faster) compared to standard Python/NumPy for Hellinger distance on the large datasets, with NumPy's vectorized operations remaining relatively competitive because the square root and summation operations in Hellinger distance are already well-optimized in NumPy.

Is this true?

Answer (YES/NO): NO